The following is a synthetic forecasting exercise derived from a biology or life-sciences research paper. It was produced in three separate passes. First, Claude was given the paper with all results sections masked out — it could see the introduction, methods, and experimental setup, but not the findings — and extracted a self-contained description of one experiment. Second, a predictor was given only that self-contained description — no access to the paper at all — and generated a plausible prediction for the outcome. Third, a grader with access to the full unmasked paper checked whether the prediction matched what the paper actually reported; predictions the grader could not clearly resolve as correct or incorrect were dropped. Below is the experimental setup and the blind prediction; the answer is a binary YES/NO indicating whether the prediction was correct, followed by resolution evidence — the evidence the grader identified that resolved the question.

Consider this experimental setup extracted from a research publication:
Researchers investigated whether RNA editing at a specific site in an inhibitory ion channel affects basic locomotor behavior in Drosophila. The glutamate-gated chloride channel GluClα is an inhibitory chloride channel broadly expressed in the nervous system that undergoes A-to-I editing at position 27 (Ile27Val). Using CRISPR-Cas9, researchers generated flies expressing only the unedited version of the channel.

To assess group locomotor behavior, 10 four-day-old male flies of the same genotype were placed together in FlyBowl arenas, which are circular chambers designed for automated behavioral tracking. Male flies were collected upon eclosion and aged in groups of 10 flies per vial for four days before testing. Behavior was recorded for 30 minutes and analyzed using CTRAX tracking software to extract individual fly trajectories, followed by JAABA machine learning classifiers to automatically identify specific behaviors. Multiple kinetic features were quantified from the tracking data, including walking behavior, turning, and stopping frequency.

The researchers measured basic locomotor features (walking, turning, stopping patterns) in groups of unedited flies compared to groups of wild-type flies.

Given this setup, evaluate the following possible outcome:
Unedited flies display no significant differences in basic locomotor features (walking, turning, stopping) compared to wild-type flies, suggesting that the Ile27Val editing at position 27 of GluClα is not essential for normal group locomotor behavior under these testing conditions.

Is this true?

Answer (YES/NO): YES